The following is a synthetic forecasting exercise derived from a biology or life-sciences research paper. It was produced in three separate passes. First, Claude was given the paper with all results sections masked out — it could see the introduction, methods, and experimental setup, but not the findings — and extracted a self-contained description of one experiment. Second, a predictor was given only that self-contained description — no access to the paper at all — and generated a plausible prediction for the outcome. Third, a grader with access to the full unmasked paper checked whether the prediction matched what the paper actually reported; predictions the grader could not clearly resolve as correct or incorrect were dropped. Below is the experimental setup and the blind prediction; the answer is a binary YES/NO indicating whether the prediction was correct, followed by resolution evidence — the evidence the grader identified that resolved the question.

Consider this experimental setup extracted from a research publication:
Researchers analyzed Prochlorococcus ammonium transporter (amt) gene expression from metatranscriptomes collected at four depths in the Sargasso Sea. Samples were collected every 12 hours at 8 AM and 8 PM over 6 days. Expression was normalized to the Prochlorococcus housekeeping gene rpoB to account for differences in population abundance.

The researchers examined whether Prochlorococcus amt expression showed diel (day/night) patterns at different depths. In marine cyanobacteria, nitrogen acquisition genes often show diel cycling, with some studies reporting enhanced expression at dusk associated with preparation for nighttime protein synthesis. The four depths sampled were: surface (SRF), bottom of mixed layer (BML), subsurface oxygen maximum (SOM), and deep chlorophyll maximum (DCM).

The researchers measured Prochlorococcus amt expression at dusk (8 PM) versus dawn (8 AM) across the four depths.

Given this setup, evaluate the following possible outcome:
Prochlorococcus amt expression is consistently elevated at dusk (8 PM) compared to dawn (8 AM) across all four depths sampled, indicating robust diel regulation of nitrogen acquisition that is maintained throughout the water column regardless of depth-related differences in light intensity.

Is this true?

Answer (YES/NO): NO